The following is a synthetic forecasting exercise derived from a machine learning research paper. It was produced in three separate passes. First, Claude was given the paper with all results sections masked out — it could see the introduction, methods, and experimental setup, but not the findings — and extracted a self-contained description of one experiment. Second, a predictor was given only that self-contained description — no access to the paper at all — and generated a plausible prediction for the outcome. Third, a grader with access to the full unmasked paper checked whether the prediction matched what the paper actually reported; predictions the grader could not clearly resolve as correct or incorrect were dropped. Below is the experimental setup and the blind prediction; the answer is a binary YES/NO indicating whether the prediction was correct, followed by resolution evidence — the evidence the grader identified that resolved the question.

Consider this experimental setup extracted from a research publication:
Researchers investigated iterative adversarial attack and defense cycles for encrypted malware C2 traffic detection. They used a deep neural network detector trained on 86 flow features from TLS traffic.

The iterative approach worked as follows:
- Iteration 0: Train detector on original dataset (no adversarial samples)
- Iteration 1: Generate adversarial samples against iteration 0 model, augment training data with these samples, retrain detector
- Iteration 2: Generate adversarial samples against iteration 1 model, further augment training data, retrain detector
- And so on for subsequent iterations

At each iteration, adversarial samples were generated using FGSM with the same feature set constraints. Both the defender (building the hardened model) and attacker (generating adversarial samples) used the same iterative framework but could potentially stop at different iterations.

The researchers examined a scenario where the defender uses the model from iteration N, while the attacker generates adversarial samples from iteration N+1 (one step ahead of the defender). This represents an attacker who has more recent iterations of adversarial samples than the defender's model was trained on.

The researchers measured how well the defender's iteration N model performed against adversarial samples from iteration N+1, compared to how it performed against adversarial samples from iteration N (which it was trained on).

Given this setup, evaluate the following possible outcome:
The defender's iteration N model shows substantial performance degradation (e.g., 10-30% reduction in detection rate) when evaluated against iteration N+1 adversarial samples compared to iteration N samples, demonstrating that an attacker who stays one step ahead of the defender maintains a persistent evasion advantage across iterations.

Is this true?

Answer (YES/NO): NO